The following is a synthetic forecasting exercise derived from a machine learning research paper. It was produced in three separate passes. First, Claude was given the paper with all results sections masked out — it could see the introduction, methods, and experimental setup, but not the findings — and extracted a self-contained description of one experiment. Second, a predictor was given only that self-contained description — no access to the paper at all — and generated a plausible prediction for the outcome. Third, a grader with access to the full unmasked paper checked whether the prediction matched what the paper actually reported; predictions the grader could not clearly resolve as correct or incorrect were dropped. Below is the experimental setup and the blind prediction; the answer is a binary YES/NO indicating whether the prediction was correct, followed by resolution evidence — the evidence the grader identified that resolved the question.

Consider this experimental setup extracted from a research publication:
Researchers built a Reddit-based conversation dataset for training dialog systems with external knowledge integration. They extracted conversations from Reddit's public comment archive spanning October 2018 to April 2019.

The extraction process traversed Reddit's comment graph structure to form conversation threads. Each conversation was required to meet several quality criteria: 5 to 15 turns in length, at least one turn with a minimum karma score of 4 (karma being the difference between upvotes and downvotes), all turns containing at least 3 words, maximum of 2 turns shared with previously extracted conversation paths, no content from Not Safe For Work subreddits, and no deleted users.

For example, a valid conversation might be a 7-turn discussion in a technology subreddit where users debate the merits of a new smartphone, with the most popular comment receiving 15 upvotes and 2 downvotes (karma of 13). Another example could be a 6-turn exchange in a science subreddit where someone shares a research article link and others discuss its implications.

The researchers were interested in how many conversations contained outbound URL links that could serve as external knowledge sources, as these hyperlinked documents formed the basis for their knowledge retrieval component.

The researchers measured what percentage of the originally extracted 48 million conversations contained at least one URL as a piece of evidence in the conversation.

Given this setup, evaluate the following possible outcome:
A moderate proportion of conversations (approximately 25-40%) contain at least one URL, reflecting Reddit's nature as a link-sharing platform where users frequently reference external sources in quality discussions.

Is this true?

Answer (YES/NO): NO